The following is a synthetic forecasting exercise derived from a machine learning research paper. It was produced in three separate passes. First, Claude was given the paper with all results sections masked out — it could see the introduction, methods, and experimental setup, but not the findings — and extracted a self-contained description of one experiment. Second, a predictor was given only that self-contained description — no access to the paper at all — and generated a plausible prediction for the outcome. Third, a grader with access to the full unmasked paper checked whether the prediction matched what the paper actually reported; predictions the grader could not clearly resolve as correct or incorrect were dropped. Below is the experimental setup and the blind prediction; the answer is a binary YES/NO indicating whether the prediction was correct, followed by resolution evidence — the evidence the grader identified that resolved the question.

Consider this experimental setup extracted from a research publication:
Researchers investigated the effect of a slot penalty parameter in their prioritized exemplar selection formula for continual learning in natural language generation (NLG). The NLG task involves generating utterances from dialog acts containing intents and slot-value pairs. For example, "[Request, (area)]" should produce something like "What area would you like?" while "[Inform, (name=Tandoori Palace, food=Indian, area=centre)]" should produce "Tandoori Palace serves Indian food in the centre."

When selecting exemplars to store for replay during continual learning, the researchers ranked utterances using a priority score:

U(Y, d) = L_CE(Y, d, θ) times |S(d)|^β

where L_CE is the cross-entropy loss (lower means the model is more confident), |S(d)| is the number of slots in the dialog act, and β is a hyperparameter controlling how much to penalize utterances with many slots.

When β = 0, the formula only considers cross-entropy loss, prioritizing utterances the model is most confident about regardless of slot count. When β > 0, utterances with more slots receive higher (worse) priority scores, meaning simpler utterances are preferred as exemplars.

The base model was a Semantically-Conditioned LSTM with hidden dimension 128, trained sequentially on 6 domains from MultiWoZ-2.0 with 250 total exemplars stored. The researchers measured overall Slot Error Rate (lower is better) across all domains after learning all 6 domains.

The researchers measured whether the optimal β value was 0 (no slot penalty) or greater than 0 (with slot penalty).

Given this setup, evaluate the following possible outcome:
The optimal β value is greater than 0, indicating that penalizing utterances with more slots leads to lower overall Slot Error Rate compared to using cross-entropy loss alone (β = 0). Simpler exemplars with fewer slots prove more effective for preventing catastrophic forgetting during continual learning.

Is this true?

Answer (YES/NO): YES